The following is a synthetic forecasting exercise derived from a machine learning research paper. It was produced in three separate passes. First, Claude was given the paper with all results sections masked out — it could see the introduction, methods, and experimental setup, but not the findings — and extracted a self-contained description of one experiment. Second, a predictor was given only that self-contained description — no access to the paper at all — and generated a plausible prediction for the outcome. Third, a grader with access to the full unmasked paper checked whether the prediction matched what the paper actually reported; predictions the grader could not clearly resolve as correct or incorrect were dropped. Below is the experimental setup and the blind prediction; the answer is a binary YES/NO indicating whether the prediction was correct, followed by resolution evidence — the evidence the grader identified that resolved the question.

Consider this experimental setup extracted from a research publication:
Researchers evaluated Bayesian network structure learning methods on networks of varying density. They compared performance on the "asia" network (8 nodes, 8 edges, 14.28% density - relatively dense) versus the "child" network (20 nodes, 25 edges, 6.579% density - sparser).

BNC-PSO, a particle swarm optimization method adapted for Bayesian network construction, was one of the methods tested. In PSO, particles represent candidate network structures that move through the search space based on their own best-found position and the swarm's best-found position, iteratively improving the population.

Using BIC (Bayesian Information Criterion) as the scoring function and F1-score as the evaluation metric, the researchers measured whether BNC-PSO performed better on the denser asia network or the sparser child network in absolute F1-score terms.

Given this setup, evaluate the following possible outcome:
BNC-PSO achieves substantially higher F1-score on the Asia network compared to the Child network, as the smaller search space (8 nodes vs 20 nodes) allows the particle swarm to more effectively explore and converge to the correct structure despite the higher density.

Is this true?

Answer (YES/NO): NO